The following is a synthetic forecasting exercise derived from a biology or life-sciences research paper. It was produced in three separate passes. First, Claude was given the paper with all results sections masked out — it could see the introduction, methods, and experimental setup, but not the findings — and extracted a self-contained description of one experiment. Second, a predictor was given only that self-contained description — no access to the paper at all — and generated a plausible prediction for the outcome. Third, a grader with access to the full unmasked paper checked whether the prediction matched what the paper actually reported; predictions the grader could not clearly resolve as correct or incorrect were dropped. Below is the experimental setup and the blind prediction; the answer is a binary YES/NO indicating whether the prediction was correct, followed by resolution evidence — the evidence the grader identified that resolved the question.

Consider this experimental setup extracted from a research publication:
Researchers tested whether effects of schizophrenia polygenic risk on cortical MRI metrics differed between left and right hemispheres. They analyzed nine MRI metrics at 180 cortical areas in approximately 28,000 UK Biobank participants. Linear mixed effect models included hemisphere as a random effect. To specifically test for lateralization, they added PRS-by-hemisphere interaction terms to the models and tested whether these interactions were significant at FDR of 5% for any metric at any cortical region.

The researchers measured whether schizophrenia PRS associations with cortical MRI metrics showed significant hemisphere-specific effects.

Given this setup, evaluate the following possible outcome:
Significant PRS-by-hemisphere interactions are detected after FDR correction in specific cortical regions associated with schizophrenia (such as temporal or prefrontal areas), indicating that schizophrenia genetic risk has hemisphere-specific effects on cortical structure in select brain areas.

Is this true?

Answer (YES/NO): NO